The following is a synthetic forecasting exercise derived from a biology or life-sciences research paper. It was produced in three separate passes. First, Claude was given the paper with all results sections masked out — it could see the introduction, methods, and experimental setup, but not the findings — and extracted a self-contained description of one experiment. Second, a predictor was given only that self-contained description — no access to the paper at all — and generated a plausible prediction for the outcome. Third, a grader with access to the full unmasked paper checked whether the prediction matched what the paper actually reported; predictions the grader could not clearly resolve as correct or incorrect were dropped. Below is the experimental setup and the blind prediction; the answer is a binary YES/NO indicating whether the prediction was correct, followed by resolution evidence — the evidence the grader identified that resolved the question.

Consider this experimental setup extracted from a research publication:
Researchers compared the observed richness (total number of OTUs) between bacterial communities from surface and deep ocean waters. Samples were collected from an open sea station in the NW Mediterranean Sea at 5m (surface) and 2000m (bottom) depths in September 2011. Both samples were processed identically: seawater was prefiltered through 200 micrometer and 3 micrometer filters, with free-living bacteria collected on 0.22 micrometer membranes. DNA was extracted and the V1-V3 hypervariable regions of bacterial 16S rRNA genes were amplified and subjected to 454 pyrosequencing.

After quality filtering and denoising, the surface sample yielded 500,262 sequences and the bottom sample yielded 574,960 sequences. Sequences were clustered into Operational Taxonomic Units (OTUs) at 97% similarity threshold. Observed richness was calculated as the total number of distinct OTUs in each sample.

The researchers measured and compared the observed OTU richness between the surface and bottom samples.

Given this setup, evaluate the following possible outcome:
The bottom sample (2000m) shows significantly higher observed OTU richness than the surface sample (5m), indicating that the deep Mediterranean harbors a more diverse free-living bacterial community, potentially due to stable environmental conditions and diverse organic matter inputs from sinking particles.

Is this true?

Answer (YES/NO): YES